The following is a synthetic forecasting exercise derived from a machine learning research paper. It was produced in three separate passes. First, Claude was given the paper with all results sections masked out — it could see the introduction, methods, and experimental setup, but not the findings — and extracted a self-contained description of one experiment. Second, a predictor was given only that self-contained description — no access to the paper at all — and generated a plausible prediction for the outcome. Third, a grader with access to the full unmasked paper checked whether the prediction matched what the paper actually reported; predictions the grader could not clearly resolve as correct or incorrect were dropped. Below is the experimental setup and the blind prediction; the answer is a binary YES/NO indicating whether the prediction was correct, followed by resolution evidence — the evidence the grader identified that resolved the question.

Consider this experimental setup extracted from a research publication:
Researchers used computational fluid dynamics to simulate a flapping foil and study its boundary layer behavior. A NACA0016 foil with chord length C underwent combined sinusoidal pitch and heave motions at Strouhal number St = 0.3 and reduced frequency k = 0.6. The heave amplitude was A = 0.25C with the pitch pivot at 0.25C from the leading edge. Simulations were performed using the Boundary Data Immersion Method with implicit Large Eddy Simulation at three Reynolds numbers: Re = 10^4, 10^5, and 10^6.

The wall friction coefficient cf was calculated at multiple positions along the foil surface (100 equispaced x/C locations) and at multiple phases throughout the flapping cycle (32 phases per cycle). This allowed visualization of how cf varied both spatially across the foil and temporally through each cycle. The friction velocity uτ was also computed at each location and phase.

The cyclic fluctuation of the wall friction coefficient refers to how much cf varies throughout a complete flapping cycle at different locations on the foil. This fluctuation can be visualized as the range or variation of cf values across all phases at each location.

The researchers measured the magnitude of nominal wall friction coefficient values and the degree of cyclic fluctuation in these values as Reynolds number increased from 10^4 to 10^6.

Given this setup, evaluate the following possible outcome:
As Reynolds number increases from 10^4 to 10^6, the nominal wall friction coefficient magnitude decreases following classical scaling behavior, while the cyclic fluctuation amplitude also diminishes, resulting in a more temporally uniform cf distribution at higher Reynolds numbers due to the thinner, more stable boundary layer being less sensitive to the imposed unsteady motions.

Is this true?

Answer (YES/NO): NO